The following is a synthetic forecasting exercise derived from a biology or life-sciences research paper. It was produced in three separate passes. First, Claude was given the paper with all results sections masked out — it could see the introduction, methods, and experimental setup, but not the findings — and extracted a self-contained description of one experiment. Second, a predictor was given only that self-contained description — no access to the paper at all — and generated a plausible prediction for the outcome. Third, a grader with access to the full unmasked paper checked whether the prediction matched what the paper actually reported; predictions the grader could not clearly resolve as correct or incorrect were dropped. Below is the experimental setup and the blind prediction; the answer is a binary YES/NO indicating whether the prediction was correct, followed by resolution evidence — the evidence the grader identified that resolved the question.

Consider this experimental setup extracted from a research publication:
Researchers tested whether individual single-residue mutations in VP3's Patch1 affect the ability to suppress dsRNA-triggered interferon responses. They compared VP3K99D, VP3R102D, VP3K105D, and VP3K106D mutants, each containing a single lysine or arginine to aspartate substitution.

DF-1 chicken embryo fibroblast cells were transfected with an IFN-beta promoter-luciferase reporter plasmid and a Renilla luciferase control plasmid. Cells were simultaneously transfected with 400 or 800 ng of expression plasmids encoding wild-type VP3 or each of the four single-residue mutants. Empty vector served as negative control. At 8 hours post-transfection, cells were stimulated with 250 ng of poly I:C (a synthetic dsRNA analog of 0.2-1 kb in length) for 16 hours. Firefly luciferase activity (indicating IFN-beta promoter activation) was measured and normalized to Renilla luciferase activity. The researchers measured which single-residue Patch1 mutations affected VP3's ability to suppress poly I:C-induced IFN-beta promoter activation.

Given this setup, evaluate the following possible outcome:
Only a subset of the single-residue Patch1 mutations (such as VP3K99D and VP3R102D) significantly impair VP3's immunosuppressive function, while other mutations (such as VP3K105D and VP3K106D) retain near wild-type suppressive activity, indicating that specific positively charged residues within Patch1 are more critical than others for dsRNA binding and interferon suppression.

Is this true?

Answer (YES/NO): NO